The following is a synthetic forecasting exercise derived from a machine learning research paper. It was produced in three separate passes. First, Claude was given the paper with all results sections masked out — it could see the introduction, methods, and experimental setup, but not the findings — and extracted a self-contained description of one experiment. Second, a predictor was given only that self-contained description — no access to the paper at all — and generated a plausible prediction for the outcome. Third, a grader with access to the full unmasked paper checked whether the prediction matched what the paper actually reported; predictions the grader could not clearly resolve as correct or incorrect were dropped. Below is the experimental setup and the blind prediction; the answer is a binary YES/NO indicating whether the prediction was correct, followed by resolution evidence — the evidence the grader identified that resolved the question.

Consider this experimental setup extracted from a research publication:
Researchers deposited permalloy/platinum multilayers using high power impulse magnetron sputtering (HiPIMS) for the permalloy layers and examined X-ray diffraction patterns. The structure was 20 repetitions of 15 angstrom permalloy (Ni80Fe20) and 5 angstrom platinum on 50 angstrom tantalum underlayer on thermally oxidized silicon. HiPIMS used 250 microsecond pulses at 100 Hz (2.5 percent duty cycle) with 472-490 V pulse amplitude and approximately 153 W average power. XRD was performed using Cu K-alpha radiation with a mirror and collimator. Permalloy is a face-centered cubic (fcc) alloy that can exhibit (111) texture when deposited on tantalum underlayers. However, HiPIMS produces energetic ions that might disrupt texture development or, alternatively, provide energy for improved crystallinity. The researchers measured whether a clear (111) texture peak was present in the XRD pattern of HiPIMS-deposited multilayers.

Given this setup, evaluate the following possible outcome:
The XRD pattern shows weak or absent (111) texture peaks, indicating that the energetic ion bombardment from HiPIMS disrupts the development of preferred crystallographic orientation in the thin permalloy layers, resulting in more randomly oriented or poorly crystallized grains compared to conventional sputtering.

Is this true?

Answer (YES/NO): NO